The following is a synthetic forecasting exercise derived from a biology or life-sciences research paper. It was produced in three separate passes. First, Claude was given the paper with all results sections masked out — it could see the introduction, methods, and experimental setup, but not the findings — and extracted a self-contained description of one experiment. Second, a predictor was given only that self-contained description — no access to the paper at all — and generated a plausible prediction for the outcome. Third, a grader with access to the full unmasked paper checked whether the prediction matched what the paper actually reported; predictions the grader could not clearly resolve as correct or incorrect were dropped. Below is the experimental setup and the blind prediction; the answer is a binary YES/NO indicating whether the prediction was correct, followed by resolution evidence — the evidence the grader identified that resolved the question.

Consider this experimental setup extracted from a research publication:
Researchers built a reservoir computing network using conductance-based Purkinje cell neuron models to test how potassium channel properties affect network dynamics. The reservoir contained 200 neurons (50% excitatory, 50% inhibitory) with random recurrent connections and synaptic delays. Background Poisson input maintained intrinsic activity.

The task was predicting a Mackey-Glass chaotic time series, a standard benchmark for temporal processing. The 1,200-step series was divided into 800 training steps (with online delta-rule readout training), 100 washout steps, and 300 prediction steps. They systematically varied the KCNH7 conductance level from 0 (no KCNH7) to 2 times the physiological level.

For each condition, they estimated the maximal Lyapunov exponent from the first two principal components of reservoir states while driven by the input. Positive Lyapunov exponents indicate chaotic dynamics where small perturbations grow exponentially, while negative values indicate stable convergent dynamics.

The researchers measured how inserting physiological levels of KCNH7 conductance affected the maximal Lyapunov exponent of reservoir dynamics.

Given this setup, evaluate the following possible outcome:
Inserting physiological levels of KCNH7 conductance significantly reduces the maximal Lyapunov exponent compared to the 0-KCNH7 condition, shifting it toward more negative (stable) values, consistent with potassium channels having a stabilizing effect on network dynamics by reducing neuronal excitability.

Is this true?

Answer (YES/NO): YES